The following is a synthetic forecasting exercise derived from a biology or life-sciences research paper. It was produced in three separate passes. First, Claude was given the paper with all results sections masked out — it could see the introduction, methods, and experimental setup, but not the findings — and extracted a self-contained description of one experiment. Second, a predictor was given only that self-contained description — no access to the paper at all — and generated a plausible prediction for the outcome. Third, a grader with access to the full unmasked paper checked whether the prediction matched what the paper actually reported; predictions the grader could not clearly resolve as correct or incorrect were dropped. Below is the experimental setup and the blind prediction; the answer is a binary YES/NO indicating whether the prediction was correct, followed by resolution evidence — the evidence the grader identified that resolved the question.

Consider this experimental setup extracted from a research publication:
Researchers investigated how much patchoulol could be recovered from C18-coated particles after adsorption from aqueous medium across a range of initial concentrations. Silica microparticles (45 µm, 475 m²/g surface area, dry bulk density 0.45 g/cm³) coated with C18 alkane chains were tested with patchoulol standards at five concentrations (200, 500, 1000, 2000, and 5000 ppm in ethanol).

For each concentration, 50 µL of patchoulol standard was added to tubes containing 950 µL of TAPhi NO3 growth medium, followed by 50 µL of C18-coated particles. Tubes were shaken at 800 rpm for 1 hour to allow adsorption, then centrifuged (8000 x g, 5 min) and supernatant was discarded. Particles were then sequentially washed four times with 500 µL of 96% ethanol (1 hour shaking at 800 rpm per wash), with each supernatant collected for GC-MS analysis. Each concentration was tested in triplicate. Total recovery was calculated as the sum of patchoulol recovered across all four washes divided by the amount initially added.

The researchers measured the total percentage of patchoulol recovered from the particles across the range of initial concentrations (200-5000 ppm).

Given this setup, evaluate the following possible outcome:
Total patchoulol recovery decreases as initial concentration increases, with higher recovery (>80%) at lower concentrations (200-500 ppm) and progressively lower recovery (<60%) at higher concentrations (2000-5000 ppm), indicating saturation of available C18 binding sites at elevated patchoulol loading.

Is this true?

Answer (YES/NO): NO